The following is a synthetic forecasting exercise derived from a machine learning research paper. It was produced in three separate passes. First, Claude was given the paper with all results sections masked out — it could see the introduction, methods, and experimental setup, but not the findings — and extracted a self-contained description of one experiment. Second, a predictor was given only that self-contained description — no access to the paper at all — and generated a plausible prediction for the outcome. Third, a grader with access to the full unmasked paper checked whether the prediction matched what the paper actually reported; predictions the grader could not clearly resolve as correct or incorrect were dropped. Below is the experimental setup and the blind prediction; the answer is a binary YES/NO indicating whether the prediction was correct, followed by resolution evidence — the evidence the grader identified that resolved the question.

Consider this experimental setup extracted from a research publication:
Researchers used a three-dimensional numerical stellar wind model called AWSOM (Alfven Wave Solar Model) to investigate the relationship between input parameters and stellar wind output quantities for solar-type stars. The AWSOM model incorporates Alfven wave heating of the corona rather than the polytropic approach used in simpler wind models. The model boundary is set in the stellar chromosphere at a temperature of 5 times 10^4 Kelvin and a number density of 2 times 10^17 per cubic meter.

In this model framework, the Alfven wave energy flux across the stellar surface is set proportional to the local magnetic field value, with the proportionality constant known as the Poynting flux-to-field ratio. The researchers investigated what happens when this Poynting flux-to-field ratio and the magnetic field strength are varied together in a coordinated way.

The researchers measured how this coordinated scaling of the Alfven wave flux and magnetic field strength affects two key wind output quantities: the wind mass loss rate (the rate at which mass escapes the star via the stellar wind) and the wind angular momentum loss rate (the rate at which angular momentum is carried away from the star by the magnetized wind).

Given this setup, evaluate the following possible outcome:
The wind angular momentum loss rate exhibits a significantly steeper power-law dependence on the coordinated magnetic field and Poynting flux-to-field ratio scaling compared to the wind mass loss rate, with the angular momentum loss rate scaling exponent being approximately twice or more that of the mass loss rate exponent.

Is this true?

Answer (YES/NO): NO